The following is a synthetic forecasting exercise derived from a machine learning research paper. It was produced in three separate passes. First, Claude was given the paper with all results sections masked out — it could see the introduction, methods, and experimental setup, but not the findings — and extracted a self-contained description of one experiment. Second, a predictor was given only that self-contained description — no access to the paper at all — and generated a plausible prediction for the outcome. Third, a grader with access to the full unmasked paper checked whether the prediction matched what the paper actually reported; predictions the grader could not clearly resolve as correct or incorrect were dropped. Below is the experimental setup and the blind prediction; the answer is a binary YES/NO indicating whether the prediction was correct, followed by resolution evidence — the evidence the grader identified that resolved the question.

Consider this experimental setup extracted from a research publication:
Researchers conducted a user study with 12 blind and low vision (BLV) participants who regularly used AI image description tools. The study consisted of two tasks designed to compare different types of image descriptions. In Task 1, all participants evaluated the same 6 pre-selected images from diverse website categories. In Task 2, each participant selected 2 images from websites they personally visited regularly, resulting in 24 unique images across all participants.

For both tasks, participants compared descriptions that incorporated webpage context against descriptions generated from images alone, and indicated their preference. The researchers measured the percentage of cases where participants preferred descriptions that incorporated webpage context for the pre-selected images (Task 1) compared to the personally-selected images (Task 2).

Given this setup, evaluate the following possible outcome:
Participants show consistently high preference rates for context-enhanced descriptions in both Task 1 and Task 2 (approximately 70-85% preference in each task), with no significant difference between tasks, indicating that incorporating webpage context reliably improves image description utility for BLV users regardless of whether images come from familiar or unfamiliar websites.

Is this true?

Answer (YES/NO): NO